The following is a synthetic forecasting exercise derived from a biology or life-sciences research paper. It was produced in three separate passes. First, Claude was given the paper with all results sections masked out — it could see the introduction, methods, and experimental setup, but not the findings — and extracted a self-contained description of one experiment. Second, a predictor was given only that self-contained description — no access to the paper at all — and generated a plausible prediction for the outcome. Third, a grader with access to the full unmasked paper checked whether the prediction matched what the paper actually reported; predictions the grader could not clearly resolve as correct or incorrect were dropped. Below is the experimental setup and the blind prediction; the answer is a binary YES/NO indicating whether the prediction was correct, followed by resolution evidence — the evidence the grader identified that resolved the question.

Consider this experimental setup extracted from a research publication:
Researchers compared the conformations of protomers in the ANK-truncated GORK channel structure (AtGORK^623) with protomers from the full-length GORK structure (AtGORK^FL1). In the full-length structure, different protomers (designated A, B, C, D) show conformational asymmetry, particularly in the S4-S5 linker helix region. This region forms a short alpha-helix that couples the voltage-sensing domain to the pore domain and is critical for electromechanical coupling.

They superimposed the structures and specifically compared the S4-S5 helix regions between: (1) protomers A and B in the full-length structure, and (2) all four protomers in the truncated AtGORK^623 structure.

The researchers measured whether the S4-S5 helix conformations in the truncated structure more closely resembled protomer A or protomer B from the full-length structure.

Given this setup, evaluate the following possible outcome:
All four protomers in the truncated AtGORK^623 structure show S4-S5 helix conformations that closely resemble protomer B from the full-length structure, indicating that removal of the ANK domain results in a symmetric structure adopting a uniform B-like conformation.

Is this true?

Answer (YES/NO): NO